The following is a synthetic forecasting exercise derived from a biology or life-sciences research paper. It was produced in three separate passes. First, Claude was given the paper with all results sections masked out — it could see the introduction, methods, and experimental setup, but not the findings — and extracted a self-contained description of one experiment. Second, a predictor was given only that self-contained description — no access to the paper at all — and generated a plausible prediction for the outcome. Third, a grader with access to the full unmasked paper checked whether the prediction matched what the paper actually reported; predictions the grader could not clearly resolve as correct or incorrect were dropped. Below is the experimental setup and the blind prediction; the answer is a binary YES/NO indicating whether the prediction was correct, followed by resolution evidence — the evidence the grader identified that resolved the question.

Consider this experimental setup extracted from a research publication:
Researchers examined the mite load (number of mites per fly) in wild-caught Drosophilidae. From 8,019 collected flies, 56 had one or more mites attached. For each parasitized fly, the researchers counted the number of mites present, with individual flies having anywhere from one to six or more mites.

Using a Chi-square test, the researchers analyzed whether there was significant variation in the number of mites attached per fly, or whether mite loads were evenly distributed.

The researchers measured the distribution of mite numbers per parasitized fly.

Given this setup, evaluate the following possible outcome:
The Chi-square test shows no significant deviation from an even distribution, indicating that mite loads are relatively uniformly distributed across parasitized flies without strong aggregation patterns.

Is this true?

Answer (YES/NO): NO